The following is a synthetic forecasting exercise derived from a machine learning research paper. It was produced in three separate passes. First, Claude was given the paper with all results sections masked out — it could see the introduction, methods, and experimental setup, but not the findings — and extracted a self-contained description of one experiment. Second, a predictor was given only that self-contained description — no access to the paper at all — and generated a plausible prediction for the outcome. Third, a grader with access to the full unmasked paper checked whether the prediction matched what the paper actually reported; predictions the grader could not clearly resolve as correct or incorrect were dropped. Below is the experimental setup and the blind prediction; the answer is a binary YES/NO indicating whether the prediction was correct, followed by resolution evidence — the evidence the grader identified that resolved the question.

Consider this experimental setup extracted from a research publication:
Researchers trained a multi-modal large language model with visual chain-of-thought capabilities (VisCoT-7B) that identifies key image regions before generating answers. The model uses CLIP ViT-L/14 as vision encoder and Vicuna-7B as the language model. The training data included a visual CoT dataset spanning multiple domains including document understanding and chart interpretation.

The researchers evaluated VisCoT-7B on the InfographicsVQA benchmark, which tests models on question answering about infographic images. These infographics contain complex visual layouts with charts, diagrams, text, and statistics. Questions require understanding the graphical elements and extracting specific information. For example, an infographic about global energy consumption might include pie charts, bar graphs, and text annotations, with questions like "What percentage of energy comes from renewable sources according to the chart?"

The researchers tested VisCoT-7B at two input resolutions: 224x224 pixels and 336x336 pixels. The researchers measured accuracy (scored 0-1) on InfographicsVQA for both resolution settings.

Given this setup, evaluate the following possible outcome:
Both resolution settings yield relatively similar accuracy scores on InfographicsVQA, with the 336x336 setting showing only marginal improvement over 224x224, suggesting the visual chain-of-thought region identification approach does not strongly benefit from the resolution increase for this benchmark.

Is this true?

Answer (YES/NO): NO